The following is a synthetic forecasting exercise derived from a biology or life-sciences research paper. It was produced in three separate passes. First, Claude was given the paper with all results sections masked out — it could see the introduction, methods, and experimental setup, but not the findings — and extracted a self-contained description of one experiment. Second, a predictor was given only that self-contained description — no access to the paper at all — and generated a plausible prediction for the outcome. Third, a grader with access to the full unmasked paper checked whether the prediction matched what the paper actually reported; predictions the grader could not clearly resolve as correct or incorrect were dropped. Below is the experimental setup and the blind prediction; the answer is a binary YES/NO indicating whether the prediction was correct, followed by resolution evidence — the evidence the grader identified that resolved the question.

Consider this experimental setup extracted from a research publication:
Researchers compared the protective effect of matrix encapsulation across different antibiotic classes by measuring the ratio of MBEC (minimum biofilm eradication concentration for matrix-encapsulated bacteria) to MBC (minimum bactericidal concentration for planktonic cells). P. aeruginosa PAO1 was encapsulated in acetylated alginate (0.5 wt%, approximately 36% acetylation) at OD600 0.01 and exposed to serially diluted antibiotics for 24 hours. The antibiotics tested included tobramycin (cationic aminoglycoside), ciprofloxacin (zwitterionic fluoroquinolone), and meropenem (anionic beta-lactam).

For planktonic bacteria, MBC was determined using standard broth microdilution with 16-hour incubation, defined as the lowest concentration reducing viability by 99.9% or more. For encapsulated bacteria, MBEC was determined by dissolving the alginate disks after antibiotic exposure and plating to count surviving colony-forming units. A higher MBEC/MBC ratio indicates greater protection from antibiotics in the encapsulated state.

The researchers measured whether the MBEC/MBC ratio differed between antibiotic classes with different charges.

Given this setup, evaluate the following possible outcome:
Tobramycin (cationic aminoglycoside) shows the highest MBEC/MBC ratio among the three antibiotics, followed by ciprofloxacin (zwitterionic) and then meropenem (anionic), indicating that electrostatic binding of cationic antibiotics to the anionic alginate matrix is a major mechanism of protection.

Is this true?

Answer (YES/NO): NO